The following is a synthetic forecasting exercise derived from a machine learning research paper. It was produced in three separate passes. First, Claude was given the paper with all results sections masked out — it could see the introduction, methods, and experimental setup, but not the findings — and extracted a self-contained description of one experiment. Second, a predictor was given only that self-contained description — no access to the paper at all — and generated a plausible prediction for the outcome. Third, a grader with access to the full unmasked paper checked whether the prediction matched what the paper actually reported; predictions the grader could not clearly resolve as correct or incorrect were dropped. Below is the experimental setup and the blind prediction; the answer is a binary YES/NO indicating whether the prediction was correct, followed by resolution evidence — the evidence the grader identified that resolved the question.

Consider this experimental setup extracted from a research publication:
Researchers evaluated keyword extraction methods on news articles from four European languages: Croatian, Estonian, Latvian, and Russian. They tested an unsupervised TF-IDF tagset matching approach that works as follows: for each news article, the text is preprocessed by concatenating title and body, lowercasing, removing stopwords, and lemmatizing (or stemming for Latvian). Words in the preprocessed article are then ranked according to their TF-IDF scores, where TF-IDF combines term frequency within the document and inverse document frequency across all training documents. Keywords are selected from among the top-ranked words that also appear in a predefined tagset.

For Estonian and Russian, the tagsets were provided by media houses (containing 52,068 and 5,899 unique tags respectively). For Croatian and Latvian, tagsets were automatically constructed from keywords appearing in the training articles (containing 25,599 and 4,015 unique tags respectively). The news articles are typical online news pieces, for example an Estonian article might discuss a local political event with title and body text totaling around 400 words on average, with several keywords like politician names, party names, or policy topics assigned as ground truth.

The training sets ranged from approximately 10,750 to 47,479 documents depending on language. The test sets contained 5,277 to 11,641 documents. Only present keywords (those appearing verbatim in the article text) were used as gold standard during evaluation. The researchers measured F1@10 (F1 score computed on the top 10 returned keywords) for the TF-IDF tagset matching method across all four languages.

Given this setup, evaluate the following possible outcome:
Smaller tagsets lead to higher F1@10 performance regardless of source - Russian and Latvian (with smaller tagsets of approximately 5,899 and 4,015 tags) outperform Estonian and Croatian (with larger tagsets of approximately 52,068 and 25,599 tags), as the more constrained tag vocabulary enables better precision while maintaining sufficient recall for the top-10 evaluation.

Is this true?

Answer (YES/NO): NO